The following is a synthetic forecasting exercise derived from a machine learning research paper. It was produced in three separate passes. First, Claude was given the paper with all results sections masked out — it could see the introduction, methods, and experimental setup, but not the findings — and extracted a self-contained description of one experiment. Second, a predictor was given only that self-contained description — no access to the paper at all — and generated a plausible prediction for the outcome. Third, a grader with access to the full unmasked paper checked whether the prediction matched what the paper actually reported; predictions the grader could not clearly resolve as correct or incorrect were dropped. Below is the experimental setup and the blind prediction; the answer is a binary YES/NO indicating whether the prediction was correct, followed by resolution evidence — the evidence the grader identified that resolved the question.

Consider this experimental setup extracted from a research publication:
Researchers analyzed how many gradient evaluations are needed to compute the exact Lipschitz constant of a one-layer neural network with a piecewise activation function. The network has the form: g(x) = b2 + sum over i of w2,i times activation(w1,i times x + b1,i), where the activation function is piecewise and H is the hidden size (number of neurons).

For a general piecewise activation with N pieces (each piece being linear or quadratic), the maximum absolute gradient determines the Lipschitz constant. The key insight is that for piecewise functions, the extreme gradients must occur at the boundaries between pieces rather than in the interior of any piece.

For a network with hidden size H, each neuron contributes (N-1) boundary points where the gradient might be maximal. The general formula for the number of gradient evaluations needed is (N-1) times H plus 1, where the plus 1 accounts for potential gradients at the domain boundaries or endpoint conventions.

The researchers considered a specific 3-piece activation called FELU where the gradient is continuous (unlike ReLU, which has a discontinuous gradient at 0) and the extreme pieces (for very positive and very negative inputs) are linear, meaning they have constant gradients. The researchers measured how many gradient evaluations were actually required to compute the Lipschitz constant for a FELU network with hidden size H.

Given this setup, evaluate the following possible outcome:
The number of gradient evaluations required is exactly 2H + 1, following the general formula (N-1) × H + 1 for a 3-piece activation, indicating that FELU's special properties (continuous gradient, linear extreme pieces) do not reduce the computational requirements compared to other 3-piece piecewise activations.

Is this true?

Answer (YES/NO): NO